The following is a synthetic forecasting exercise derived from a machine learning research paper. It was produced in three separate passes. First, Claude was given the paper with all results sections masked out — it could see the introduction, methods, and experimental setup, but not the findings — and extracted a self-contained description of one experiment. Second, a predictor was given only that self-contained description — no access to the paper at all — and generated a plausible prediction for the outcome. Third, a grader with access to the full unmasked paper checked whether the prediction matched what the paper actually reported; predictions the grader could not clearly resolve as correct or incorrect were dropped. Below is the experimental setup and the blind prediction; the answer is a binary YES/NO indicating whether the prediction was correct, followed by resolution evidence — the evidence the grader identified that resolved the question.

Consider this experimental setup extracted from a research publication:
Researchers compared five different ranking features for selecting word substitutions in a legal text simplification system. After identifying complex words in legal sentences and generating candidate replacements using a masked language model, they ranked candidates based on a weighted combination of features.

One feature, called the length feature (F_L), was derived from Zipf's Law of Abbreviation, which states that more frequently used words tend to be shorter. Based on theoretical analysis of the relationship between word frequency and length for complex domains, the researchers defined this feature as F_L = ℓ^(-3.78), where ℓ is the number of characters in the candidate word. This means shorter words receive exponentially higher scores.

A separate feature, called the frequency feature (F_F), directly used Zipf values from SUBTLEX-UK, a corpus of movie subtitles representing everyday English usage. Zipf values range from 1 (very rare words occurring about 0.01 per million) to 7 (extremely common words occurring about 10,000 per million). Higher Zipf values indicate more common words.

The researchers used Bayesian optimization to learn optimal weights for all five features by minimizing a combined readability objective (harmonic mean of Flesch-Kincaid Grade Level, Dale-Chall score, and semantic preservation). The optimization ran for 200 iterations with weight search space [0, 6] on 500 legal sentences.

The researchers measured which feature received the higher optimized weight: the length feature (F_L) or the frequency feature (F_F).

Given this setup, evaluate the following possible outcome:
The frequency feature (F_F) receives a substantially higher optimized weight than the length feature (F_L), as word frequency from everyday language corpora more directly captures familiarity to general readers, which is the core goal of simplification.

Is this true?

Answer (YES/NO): NO